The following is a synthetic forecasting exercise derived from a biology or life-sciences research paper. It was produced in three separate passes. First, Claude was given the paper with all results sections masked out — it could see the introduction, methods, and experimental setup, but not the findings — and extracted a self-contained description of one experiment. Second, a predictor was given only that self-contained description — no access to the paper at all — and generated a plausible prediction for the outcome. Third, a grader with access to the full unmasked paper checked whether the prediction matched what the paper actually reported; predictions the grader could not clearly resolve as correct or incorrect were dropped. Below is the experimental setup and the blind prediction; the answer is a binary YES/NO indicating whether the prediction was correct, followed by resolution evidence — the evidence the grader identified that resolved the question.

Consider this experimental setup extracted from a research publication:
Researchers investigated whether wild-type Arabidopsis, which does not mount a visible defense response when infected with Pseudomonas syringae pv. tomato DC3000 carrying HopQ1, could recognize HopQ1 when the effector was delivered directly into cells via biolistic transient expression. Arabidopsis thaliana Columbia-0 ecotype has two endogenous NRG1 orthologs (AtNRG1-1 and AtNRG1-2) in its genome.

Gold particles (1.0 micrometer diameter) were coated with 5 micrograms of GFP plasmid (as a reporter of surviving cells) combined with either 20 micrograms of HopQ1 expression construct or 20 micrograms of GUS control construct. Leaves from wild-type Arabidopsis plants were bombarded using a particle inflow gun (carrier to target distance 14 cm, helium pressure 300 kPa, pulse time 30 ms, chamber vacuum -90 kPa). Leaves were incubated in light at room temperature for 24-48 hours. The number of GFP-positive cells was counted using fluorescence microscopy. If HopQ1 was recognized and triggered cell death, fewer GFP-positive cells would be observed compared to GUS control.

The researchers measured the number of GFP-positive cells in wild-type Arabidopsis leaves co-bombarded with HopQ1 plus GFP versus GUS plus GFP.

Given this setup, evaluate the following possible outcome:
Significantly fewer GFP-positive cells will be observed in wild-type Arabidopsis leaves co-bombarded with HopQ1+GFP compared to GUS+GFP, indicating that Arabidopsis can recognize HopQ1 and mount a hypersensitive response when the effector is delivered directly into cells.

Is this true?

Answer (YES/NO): NO